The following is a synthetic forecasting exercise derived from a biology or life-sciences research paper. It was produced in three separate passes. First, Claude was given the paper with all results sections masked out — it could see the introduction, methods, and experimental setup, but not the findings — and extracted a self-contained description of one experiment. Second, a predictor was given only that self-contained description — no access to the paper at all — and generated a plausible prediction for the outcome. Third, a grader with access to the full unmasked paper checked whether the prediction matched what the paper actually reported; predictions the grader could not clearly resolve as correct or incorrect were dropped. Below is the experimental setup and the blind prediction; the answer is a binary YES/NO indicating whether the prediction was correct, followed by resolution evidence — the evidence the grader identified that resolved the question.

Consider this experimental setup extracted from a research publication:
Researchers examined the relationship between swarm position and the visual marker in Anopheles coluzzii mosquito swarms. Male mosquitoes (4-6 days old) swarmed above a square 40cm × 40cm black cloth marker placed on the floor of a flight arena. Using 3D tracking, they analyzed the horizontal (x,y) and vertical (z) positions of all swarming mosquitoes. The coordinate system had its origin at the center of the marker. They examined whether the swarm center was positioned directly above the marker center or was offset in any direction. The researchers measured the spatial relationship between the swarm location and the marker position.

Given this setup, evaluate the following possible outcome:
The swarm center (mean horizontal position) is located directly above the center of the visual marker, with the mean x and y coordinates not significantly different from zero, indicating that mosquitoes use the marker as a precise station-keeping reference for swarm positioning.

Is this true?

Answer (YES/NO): YES